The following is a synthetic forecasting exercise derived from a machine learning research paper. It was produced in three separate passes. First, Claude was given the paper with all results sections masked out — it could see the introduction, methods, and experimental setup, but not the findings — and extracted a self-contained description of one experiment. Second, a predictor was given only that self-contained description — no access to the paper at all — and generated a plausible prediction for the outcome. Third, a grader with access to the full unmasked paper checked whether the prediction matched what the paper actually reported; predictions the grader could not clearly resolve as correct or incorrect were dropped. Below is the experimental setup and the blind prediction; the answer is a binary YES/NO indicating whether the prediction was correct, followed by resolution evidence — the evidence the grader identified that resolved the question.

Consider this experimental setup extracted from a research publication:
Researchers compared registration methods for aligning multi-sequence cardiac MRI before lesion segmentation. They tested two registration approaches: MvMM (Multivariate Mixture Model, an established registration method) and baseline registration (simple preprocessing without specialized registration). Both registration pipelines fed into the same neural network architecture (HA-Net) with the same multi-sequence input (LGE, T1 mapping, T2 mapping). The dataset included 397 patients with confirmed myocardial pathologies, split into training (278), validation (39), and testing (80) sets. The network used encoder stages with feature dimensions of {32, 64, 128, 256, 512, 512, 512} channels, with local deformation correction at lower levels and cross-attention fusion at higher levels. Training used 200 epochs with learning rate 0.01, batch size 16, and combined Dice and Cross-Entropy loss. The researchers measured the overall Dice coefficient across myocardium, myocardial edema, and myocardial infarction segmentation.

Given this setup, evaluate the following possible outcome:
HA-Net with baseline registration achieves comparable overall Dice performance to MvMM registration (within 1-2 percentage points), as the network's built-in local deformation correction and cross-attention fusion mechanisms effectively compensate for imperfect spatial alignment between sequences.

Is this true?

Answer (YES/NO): NO